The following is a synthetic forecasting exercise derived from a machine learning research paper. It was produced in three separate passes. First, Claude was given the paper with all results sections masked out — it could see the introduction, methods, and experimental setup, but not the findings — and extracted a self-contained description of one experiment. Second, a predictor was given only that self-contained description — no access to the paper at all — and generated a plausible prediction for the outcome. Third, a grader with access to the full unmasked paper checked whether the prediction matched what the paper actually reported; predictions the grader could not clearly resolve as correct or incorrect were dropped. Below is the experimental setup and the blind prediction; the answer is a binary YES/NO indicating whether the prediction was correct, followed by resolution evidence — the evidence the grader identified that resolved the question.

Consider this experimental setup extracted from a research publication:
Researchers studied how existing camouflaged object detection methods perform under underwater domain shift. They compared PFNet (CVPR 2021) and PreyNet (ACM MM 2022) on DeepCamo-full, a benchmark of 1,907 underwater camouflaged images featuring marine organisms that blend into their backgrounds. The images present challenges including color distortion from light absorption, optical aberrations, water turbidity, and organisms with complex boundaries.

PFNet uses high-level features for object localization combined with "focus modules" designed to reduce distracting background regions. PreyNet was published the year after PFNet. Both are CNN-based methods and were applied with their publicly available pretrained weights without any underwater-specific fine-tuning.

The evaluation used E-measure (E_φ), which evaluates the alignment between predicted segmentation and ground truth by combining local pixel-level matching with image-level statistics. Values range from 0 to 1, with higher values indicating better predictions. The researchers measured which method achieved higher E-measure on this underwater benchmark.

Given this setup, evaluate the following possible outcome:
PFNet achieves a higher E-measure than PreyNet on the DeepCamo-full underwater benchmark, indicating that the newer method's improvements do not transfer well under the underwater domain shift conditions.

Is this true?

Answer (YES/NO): YES